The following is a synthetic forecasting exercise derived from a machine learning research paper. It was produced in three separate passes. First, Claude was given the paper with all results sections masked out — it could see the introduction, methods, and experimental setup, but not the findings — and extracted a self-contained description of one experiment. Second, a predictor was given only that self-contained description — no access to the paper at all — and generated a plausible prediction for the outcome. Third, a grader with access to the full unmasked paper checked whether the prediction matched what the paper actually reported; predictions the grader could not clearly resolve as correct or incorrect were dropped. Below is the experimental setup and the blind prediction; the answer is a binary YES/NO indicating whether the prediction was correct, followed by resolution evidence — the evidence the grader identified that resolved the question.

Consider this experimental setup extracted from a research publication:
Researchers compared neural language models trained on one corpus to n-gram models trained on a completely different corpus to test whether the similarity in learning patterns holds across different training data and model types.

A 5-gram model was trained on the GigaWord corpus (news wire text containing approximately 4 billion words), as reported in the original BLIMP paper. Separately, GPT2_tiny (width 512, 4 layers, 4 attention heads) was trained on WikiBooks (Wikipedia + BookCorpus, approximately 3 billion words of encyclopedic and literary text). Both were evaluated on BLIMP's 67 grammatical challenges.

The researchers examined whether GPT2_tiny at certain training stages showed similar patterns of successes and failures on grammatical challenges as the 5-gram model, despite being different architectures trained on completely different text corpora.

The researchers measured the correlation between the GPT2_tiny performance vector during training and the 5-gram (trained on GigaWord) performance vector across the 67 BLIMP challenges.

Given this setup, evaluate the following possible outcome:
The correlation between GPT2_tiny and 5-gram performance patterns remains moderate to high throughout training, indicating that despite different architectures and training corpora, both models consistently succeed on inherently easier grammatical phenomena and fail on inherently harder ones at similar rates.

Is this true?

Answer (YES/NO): NO